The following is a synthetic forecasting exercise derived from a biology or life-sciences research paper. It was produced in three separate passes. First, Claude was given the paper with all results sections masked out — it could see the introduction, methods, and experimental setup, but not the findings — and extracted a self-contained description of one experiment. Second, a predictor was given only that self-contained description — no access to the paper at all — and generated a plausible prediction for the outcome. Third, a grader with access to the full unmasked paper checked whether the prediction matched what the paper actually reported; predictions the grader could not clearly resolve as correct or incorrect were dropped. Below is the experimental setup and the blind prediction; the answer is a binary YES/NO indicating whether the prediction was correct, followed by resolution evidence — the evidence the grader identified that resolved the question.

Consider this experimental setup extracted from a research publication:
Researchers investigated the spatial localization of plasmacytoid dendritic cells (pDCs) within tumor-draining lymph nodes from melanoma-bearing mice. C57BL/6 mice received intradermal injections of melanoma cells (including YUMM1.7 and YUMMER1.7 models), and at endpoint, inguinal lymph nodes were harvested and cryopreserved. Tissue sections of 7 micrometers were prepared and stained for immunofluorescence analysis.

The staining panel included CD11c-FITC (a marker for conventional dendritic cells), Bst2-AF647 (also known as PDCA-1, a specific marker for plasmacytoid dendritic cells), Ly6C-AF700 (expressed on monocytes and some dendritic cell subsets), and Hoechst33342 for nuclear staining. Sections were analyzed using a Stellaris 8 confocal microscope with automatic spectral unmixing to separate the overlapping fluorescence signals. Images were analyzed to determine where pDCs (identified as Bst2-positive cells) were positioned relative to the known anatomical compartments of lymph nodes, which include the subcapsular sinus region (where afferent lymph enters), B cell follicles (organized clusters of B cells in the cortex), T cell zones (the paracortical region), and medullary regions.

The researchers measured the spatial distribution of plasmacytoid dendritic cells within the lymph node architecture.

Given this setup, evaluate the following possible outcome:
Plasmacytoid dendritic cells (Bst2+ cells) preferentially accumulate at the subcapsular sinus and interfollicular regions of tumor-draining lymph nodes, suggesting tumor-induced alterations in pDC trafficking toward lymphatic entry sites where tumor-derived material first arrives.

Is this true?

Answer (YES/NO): NO